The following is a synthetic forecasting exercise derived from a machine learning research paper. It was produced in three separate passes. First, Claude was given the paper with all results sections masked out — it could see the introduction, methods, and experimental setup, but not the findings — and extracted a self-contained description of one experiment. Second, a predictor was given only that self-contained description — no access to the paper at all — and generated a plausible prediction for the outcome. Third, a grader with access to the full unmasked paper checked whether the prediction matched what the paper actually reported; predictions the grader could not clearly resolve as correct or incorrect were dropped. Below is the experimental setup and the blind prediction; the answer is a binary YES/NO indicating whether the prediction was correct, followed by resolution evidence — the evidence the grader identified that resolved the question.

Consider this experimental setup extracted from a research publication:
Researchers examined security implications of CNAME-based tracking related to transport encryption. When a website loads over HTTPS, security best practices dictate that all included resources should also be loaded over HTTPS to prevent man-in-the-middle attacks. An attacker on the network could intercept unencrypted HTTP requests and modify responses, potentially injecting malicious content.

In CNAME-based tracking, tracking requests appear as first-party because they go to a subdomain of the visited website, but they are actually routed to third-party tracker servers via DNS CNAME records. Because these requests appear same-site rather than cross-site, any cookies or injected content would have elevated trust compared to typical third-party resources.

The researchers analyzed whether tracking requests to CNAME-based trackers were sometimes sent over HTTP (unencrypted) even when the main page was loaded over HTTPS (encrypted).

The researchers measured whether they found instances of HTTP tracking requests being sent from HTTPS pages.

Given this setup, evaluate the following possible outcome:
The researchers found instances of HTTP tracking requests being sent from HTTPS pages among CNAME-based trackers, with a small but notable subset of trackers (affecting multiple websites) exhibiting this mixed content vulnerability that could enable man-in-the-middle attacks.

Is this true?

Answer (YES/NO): YES